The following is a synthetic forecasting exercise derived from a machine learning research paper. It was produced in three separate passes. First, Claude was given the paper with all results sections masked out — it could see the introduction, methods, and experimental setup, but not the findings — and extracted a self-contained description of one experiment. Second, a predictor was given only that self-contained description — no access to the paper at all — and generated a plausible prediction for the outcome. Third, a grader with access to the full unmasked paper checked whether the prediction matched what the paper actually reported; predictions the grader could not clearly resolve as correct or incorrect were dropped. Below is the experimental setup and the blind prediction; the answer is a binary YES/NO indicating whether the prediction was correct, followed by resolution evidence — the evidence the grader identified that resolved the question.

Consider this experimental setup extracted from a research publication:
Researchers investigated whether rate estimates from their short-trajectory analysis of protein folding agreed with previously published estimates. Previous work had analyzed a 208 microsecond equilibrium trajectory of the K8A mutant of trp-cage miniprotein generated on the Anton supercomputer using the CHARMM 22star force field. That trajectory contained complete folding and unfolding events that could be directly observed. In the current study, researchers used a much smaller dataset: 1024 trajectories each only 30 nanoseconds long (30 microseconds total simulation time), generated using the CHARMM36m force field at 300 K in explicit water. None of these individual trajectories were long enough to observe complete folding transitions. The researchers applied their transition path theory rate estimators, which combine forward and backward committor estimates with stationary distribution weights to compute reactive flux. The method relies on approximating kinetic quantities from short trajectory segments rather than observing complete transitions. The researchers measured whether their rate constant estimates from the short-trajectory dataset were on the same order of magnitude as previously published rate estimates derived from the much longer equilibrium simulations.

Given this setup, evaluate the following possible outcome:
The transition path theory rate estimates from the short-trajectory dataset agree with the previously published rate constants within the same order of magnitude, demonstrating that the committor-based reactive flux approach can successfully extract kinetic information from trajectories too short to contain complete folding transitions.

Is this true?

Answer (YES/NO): YES